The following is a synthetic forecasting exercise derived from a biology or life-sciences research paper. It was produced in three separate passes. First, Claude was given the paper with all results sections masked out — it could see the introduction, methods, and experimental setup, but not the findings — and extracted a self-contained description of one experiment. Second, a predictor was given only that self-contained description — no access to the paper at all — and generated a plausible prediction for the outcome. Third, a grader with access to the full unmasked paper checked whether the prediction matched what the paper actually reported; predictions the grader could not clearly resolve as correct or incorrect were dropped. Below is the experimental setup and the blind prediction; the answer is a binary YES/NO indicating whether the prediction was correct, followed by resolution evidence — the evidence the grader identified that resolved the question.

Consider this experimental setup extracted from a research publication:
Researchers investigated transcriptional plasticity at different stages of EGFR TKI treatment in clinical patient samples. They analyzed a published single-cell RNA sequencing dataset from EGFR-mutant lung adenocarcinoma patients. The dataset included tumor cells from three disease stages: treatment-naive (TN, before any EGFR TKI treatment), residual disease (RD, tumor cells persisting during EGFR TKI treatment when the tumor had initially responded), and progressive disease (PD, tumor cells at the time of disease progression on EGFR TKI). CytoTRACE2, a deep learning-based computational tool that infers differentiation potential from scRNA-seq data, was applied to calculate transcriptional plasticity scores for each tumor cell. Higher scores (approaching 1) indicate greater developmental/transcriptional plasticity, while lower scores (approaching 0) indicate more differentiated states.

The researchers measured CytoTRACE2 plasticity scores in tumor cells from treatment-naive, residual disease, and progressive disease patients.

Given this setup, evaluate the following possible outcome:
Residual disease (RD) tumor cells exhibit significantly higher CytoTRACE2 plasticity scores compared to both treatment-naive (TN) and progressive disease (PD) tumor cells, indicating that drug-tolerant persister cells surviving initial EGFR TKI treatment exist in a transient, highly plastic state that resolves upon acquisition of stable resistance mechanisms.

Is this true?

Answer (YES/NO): NO